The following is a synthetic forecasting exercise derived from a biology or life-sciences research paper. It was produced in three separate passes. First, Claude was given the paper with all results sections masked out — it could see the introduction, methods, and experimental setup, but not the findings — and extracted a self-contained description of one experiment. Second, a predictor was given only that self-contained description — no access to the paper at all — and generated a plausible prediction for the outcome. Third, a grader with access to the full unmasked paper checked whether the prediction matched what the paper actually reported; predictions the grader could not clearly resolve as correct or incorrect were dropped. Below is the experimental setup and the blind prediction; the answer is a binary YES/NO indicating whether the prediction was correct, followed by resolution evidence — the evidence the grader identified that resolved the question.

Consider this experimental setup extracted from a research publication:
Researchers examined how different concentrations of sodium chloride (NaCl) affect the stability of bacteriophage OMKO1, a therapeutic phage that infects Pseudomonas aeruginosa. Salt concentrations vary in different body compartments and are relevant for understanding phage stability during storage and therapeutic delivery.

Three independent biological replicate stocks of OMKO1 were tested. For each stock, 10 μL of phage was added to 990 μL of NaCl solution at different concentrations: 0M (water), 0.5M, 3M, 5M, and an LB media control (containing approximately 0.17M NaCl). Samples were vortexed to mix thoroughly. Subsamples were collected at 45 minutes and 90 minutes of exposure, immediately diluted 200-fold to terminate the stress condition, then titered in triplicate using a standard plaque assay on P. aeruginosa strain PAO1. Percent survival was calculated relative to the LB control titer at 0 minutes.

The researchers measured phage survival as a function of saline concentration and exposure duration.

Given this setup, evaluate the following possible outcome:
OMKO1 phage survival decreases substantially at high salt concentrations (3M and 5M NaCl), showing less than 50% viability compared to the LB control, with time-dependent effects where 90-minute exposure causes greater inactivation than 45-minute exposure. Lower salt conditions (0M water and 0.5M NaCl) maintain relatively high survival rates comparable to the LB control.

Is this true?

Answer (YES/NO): NO